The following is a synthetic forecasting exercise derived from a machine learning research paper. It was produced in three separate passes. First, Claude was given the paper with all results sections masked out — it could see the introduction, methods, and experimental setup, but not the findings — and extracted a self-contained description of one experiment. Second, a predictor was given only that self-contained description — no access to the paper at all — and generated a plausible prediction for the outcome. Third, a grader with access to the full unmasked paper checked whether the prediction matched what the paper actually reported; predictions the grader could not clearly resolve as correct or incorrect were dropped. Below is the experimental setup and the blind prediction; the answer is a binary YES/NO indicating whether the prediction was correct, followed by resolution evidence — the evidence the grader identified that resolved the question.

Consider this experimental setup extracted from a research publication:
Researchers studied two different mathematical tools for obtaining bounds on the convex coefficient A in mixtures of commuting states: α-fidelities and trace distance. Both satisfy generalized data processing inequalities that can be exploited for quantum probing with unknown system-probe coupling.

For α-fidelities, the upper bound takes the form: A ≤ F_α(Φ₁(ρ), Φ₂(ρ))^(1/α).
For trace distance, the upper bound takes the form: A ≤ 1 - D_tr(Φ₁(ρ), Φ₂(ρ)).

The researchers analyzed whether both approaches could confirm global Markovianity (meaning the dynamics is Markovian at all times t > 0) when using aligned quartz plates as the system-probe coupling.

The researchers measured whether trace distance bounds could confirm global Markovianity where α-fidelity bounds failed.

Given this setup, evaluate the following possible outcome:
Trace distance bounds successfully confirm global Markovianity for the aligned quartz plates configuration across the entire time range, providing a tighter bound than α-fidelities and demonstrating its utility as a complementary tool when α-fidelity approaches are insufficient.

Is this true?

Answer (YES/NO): NO